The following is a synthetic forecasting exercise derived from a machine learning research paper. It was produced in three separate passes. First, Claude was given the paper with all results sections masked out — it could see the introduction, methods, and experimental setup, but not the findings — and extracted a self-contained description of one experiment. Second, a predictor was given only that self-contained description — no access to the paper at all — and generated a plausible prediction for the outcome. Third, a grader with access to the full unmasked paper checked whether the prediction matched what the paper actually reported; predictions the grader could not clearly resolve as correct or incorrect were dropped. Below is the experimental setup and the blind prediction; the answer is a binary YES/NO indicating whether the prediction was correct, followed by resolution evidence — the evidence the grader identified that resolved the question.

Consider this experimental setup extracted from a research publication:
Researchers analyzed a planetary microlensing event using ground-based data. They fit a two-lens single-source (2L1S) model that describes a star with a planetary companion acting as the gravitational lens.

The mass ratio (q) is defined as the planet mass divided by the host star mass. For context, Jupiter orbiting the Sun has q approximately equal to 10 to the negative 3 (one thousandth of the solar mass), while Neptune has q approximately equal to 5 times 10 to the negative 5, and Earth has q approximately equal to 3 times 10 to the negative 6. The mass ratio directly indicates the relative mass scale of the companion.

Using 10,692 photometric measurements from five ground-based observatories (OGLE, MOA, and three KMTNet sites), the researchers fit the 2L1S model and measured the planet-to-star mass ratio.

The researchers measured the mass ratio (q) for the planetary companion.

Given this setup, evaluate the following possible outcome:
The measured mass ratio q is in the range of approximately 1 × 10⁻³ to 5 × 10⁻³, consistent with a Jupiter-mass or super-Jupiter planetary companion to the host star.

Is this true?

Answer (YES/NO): YES